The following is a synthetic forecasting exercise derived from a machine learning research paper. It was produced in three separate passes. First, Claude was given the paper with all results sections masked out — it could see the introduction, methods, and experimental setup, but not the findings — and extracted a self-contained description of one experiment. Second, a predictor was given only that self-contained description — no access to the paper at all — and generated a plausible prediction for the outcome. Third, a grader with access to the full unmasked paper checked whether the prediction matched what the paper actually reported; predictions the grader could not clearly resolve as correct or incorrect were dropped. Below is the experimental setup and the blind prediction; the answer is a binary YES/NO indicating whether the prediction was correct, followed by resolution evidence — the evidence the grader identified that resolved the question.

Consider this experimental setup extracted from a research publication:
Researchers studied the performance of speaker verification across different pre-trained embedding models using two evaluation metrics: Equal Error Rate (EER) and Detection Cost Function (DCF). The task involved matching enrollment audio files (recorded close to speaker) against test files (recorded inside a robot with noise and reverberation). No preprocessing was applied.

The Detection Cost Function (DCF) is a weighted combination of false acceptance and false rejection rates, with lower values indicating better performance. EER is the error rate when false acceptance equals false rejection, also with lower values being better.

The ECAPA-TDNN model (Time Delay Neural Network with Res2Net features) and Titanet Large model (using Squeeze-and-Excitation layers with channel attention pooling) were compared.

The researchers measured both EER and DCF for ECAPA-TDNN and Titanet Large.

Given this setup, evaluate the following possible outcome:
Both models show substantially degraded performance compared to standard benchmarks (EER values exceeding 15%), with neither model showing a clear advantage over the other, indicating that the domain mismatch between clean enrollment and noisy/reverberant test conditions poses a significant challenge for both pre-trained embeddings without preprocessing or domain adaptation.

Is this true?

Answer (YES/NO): YES